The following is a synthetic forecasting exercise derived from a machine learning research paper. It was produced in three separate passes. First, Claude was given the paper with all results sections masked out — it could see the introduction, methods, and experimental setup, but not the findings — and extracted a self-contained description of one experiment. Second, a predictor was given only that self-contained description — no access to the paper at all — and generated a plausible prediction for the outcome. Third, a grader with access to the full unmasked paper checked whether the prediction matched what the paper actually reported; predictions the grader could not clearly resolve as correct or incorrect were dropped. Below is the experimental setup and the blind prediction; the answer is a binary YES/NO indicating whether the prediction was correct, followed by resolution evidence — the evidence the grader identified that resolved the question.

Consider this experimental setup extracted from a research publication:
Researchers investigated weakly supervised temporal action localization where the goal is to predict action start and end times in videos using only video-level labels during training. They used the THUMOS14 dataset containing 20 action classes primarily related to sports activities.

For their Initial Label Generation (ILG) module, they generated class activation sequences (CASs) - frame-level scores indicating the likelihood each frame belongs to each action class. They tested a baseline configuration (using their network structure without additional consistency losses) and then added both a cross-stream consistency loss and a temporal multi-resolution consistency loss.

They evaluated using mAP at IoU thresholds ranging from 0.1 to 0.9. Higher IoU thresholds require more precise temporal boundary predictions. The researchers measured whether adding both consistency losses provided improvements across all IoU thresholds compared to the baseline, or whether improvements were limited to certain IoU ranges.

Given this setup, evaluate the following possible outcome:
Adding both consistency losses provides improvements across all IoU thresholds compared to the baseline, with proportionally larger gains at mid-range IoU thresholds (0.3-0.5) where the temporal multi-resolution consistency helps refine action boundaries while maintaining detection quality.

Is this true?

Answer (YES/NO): NO